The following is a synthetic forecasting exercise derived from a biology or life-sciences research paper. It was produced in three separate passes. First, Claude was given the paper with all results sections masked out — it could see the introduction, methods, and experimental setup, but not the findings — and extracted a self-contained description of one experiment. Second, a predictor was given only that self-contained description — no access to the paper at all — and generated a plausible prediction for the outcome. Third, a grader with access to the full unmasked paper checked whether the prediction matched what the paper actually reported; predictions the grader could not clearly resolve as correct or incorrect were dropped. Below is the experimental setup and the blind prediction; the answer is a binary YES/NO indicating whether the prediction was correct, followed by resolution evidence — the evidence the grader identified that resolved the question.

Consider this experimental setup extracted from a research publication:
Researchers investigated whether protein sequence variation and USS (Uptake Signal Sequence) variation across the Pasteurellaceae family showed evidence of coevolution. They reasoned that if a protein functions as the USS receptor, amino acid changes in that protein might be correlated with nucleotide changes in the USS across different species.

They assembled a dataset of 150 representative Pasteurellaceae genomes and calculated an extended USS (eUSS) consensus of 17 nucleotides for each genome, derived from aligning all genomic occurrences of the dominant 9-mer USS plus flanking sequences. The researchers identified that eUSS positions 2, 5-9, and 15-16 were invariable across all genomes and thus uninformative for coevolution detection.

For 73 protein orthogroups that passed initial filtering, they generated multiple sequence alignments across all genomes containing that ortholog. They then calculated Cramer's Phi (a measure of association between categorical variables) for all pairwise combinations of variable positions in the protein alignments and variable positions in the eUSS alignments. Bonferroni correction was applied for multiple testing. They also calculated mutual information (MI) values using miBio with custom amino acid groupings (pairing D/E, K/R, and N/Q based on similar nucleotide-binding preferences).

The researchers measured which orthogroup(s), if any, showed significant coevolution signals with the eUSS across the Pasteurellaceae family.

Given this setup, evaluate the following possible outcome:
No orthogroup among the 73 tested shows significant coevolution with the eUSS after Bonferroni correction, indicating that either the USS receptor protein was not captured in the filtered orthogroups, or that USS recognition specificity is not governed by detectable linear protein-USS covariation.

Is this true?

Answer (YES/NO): NO